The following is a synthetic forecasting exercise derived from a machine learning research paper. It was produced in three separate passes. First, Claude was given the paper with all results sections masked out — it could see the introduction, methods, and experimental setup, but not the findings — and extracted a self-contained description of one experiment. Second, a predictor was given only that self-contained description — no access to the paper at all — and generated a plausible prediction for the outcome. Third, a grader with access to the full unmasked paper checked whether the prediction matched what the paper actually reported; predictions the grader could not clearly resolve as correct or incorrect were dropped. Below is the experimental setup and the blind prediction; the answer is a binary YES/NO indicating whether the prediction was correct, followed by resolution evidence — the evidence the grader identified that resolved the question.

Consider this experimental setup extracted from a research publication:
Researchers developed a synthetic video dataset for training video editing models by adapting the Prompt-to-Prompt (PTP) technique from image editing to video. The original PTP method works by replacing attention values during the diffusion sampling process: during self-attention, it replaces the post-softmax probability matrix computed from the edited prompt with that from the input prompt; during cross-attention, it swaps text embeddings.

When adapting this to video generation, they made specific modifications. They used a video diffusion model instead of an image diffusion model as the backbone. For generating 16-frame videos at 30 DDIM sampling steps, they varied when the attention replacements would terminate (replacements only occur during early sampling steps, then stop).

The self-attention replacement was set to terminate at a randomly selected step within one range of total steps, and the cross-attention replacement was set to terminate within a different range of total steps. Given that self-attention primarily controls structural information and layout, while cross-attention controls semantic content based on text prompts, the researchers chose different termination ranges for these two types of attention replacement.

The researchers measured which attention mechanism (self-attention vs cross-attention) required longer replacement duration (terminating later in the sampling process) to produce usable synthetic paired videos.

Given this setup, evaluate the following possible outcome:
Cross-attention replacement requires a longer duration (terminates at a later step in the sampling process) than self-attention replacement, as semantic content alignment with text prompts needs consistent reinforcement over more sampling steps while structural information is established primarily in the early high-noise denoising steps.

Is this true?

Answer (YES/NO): YES